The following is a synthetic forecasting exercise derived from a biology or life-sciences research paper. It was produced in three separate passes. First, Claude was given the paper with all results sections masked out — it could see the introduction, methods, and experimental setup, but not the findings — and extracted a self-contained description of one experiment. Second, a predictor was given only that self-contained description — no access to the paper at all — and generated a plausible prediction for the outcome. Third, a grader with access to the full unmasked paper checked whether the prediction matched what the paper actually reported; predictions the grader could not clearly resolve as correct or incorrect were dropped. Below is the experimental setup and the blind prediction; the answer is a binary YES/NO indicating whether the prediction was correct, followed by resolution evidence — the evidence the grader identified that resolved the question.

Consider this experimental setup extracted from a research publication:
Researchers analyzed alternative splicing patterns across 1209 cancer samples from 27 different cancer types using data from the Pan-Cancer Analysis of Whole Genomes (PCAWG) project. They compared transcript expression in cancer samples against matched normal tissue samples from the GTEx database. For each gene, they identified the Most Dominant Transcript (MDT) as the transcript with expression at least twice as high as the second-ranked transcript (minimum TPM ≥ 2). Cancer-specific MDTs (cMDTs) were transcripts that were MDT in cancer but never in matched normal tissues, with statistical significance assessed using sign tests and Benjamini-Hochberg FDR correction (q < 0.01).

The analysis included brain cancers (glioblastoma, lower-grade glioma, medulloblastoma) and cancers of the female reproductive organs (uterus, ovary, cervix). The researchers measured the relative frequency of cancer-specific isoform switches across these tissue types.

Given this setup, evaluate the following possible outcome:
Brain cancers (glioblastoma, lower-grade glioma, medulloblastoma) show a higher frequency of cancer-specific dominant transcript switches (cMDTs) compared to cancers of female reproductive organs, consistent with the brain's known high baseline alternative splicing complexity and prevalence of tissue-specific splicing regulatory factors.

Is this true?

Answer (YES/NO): NO